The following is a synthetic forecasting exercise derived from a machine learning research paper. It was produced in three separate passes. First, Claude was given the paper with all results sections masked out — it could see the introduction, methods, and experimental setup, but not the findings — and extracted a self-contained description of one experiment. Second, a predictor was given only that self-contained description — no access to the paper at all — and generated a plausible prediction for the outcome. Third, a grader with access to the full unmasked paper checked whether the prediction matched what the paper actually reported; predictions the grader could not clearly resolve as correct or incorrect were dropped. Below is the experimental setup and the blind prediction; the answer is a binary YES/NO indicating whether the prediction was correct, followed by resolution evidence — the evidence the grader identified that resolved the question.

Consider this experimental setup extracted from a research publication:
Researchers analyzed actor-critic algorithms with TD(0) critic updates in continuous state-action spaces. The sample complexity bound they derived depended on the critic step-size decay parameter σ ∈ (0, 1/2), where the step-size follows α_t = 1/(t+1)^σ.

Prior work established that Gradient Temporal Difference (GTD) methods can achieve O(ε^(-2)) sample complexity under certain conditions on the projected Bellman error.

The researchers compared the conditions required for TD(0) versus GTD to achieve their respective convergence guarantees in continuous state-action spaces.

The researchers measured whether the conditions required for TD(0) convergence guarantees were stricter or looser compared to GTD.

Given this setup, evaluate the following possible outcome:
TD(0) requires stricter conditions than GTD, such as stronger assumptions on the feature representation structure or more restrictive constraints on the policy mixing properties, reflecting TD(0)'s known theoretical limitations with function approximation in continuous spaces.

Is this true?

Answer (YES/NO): NO